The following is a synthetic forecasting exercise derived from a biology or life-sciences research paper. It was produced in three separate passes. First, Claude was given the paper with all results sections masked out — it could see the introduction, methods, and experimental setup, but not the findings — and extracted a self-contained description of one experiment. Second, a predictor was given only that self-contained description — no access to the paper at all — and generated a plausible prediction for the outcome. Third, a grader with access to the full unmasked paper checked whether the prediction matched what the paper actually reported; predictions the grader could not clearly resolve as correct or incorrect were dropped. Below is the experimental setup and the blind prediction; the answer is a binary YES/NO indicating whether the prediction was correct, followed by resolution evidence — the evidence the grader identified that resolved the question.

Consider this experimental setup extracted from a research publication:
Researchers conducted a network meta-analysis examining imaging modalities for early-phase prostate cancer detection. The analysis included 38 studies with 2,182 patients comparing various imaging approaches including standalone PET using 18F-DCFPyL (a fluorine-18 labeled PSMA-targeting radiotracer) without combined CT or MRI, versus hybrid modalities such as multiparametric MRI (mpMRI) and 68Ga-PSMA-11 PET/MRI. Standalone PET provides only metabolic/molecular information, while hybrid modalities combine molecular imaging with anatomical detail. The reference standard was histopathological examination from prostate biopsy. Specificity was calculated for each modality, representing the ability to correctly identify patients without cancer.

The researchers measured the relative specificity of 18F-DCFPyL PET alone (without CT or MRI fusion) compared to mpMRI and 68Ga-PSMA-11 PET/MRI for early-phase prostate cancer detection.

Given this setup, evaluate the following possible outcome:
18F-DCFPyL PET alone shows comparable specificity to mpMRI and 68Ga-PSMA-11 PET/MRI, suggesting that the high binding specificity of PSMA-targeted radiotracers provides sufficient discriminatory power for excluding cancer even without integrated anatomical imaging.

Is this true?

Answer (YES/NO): NO